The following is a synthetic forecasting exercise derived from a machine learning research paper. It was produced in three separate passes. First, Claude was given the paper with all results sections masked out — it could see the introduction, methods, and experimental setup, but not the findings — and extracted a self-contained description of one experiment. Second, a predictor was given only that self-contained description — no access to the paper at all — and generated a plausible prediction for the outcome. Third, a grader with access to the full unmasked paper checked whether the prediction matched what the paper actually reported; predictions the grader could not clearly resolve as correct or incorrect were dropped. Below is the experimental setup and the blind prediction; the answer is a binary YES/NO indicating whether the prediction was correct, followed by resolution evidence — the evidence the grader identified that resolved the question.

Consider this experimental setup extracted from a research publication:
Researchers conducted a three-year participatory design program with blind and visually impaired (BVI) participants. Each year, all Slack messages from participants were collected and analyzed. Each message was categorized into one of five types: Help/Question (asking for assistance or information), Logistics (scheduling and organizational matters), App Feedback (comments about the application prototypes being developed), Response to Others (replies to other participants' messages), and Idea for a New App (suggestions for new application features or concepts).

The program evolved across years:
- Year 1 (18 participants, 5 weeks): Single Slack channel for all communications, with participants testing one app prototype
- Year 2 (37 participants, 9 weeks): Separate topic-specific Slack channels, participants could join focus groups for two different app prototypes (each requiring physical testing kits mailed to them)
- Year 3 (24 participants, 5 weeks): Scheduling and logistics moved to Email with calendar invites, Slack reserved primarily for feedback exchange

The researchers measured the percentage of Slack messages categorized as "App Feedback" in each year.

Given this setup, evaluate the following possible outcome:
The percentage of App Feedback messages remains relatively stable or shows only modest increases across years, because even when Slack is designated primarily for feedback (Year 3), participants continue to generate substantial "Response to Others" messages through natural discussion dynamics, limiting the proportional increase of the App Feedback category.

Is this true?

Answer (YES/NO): NO